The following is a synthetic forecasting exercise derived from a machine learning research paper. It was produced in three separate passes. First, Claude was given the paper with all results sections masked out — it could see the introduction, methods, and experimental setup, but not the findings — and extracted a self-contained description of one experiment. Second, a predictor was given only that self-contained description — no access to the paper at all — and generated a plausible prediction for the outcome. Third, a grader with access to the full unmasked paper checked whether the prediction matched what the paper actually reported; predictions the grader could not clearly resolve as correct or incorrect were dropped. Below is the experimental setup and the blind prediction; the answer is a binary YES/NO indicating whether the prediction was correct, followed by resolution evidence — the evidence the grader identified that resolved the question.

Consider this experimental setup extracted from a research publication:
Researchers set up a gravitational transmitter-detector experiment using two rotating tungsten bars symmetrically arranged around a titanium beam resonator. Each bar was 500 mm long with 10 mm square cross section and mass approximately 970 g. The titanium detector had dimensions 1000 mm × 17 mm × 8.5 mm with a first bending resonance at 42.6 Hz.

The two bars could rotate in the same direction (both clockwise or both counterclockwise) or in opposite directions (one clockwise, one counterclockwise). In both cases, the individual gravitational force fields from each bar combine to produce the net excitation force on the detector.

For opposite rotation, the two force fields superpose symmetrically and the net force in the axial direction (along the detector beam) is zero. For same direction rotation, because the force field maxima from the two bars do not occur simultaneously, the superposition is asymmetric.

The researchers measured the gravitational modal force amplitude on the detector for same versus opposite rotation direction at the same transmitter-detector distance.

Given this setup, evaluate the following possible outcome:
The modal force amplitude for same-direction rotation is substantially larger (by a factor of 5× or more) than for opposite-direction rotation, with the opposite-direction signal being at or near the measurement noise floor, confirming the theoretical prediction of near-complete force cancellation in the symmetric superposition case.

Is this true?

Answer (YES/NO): NO